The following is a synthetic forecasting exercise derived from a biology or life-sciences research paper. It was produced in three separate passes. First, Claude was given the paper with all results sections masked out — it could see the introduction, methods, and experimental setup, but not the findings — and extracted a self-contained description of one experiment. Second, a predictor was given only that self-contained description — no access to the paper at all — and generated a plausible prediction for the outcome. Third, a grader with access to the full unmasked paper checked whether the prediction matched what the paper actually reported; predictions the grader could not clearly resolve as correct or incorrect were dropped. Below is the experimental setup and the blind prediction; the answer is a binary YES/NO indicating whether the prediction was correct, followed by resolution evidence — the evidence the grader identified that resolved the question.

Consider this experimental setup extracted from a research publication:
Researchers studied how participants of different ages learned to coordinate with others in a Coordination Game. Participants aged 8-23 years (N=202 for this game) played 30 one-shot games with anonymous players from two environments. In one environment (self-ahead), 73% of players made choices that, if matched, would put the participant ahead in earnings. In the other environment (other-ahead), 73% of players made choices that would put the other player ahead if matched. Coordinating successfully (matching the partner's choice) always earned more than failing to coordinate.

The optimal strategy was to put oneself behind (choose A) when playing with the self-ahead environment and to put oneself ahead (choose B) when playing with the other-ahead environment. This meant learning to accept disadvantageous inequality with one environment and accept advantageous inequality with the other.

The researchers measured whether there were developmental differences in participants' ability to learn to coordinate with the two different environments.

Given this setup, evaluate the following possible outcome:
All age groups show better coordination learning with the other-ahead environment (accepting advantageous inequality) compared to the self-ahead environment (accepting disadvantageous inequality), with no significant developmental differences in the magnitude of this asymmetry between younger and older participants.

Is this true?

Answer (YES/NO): NO